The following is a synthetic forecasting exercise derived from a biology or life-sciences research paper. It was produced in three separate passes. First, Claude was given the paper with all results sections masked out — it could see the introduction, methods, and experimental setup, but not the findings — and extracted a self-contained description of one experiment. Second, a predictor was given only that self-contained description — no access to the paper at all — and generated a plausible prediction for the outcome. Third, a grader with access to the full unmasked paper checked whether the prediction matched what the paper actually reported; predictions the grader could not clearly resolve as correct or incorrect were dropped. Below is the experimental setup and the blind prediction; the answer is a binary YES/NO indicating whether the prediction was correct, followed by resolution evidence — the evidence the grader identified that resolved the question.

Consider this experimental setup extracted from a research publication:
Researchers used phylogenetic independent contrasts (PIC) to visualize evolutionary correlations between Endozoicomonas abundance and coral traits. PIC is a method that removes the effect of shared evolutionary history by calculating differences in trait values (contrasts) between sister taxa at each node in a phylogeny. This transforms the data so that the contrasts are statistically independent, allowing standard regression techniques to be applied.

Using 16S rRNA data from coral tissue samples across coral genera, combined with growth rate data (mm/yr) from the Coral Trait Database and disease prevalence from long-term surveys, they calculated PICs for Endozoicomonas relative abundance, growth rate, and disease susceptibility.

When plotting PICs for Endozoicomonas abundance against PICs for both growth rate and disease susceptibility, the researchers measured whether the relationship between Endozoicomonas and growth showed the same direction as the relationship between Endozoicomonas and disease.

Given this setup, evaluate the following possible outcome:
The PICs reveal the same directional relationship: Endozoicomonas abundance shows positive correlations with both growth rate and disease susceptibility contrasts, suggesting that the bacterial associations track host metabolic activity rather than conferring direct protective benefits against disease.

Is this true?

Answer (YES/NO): YES